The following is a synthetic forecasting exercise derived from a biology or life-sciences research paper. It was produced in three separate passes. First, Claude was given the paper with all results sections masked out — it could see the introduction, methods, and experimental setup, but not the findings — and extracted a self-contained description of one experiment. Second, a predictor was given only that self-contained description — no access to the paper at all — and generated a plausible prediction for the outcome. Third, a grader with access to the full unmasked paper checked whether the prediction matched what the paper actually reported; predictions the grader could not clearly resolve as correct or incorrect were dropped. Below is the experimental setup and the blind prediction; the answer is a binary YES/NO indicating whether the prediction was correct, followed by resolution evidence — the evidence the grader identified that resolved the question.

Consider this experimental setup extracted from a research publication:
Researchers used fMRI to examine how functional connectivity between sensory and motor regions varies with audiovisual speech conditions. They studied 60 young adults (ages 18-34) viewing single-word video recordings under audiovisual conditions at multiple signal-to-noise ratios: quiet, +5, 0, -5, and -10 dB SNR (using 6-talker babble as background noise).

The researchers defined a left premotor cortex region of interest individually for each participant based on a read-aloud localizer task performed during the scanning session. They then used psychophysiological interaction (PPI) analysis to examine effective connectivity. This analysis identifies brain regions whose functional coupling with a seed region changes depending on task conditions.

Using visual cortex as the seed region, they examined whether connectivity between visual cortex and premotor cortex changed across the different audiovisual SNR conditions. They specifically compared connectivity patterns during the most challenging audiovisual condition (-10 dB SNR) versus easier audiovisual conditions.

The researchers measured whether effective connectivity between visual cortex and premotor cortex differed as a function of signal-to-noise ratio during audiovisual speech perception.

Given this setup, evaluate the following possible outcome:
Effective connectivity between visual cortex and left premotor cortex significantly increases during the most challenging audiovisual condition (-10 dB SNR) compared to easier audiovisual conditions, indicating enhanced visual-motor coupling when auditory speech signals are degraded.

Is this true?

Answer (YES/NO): NO